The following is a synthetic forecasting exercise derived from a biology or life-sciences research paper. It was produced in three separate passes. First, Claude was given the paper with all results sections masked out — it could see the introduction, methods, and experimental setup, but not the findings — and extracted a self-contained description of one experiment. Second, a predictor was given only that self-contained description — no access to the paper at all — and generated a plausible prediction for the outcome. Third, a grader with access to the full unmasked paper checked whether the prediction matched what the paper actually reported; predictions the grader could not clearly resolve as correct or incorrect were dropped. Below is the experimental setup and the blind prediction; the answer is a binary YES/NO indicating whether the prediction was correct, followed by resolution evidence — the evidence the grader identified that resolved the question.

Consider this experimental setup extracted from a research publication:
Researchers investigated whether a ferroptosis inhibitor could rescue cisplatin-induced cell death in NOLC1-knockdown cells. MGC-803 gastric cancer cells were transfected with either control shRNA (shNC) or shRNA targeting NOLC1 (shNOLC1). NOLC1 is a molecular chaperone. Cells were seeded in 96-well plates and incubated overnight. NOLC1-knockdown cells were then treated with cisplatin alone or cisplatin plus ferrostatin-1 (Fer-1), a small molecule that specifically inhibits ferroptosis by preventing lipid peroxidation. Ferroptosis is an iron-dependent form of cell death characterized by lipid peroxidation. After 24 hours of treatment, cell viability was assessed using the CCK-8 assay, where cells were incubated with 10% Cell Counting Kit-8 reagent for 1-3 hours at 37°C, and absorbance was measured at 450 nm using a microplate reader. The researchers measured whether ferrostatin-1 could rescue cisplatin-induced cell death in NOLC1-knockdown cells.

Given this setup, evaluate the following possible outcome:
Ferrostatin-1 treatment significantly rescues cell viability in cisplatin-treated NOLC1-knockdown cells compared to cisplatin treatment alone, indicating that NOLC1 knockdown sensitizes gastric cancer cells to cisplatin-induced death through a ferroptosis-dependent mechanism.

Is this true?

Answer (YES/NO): YES